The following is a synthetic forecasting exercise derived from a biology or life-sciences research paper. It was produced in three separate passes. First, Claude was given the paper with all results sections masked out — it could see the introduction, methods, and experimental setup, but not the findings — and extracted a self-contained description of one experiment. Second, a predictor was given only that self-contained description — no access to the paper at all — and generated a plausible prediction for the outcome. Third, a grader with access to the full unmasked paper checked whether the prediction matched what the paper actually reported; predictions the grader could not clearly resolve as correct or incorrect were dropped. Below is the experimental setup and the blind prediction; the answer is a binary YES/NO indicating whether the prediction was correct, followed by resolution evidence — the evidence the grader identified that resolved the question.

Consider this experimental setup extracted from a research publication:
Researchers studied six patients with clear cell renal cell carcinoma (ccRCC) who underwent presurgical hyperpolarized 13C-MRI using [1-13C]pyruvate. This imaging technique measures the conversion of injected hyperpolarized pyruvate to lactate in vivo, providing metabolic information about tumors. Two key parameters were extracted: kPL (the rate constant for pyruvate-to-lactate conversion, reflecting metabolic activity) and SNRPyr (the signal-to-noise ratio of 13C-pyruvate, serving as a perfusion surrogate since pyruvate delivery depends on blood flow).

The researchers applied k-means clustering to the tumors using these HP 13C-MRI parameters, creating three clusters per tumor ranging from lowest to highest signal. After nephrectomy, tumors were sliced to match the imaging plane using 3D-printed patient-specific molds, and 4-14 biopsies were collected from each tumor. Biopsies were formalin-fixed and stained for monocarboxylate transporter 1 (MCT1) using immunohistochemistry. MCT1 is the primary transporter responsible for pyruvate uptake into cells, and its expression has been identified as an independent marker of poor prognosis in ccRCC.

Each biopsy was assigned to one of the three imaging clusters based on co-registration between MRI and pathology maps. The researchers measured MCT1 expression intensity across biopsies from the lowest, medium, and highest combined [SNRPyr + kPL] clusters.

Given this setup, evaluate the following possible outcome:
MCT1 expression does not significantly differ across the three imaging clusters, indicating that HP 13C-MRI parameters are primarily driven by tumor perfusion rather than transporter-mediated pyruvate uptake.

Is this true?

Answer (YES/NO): NO